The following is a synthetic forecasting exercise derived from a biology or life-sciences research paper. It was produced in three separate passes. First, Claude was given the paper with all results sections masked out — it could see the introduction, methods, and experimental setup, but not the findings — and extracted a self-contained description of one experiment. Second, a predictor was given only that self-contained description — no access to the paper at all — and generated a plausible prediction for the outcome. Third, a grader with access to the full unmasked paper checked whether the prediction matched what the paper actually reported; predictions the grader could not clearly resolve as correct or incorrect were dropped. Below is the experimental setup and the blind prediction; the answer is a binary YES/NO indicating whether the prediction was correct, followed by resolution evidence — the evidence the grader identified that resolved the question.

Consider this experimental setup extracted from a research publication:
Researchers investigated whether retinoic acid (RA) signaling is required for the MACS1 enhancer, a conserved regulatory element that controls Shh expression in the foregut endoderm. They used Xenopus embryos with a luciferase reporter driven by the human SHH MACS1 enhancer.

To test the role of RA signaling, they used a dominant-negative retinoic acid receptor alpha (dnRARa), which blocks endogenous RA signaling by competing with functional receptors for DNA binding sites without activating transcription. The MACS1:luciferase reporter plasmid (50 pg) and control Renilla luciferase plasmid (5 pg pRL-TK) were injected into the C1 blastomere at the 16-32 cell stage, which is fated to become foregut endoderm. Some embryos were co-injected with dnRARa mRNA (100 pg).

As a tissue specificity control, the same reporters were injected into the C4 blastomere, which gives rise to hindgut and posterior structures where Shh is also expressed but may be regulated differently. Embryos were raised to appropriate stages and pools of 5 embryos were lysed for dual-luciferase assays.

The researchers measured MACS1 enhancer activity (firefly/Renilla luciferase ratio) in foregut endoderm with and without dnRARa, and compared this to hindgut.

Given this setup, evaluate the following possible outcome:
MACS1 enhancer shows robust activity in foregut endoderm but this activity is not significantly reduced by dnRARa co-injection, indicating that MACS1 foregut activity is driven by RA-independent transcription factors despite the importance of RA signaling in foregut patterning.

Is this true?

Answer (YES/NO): NO